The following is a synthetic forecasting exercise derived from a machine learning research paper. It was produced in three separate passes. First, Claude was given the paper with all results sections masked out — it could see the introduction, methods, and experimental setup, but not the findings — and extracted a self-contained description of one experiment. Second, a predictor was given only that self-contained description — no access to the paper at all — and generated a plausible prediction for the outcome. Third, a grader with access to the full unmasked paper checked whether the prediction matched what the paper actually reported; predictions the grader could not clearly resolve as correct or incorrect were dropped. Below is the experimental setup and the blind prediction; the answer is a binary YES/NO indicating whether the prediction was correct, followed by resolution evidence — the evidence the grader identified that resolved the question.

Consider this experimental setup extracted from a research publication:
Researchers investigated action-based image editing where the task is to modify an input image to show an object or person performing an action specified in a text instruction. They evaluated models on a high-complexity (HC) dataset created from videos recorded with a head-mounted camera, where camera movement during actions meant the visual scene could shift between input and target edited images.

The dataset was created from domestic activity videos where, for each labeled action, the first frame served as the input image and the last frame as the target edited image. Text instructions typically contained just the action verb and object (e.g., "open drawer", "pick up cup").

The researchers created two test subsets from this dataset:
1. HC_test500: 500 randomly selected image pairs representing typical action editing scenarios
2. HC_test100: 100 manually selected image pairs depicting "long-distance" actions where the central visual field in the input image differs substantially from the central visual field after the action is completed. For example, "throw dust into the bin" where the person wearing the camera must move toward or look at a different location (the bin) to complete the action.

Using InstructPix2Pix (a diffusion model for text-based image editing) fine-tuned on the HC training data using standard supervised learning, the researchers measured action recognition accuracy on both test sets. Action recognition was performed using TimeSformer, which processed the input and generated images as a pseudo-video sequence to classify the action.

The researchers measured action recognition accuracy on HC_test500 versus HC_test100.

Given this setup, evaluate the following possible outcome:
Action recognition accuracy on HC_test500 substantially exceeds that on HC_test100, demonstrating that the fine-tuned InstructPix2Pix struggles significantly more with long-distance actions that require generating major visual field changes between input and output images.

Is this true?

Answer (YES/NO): YES